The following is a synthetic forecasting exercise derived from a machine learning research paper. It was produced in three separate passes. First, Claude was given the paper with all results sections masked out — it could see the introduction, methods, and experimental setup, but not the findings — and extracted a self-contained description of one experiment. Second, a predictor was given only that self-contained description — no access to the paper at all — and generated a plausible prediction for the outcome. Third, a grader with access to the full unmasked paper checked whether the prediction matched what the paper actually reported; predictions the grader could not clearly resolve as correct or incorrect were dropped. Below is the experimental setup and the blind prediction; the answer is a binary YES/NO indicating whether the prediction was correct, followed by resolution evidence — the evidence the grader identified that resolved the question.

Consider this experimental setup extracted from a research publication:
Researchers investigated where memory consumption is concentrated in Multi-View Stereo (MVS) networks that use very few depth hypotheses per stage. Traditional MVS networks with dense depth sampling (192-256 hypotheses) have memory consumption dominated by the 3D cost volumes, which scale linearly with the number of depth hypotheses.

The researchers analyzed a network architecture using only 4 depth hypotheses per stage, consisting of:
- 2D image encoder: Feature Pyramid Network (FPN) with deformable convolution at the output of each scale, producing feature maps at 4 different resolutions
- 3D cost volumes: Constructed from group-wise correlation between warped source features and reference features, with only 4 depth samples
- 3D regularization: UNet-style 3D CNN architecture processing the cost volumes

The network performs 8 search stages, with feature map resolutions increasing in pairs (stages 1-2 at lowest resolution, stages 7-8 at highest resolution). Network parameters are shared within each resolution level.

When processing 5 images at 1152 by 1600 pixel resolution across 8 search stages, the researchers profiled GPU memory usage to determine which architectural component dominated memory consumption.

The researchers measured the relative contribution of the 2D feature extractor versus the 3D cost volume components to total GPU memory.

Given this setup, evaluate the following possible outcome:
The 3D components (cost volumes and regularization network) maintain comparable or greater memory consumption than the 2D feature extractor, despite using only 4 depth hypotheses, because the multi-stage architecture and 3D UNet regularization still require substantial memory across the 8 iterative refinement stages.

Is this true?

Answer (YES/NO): NO